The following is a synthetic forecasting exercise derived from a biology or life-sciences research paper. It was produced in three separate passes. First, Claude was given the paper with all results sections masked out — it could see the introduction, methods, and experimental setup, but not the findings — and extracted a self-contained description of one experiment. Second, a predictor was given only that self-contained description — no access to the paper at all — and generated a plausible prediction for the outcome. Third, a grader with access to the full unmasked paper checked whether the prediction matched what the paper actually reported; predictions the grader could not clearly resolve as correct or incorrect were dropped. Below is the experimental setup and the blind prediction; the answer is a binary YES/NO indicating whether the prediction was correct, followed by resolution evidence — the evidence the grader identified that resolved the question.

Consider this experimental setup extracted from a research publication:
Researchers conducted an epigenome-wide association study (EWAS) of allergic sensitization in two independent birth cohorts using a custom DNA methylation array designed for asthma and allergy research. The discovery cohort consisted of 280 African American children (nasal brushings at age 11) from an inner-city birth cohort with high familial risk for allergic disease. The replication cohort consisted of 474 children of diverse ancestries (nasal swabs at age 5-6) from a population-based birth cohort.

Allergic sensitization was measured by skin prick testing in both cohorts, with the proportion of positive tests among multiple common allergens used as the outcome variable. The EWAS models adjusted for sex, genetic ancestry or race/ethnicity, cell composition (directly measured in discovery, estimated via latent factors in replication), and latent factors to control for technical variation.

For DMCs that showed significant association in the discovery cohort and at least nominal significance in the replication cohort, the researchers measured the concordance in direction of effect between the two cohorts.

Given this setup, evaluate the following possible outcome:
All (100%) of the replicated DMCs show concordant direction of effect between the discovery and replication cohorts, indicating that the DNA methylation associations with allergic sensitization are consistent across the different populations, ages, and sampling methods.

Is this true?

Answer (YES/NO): YES